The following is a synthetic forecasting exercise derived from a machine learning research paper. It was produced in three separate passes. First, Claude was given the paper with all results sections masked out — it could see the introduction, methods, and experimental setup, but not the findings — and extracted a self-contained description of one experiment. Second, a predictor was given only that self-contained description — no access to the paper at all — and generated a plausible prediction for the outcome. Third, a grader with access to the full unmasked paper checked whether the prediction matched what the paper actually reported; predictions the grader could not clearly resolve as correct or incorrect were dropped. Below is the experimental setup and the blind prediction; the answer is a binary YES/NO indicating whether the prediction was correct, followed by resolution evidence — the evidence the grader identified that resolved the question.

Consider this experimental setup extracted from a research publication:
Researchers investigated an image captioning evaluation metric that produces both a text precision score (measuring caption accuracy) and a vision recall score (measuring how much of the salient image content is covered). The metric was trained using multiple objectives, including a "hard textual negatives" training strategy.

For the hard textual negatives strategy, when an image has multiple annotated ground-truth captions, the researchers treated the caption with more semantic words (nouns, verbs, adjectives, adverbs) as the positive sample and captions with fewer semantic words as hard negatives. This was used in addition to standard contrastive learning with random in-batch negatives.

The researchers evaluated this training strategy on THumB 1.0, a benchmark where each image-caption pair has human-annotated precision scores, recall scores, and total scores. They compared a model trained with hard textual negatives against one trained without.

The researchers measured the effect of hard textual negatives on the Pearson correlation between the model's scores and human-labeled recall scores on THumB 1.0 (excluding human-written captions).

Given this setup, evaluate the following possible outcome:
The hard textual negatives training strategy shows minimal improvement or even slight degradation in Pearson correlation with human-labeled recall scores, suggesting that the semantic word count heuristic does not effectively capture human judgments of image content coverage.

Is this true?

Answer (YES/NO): NO